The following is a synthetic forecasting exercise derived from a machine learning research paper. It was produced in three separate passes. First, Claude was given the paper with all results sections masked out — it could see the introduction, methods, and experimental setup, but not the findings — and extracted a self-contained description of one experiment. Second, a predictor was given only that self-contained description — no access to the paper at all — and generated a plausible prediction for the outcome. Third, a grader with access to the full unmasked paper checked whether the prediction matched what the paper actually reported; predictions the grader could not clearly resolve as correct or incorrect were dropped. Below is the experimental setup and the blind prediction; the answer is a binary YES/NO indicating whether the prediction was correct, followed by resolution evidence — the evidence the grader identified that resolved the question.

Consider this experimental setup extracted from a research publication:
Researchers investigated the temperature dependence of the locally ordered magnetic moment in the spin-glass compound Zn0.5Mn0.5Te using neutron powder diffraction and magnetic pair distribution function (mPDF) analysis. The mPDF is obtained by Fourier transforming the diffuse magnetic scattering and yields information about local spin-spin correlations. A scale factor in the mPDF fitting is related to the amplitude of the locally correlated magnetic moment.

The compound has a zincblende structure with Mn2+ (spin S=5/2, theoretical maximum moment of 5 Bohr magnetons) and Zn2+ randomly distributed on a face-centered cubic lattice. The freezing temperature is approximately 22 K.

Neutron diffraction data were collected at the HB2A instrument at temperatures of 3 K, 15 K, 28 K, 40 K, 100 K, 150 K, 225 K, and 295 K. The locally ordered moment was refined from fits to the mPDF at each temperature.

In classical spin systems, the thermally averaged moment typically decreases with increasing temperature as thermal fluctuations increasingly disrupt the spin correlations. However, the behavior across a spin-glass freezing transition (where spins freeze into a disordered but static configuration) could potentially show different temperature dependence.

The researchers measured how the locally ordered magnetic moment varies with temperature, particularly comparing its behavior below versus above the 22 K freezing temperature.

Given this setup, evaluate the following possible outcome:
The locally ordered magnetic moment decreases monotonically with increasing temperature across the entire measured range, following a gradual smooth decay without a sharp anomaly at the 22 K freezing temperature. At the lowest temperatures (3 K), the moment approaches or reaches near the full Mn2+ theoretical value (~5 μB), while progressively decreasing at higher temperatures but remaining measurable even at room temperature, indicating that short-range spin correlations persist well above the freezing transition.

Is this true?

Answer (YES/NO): NO